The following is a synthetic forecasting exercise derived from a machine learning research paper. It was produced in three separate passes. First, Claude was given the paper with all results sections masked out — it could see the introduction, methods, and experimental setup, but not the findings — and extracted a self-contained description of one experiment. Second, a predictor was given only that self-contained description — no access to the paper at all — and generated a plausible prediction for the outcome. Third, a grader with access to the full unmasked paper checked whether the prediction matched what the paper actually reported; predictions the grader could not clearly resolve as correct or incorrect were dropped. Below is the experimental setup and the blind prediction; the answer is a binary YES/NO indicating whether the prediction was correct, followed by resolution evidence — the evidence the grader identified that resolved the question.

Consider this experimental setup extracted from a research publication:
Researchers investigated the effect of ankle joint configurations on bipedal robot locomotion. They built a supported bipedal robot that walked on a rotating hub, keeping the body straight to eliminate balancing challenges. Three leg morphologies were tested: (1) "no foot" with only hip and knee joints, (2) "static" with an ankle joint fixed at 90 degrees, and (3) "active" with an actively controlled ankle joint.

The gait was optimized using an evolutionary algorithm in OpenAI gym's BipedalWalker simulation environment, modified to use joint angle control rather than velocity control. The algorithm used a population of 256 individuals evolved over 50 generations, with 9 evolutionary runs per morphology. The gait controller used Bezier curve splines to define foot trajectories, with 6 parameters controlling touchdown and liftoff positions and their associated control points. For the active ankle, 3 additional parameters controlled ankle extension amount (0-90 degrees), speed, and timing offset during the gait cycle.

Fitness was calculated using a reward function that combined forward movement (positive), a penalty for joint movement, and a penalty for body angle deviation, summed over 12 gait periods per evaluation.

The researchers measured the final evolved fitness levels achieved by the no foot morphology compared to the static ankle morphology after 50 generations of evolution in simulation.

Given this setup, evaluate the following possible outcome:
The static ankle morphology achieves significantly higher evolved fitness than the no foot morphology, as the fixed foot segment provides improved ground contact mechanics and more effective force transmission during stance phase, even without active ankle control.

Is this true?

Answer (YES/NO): NO